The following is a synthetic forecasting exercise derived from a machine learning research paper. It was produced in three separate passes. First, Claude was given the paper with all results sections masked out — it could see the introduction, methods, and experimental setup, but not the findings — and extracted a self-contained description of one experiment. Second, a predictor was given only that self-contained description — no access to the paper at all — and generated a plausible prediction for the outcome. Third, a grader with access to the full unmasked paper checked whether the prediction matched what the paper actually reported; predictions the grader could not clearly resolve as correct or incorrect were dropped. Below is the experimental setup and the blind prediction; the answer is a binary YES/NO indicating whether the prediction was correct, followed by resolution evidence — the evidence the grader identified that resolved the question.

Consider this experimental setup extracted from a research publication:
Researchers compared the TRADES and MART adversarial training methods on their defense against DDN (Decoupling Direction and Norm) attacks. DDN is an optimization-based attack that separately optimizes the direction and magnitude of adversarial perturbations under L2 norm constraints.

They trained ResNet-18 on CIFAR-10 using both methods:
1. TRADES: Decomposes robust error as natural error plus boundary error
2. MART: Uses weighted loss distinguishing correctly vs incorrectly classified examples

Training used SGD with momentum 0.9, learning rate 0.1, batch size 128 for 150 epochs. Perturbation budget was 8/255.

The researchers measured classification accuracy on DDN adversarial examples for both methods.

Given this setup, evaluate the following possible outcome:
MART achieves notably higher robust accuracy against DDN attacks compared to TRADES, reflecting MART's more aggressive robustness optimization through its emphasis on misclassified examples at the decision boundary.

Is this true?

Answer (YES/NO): NO